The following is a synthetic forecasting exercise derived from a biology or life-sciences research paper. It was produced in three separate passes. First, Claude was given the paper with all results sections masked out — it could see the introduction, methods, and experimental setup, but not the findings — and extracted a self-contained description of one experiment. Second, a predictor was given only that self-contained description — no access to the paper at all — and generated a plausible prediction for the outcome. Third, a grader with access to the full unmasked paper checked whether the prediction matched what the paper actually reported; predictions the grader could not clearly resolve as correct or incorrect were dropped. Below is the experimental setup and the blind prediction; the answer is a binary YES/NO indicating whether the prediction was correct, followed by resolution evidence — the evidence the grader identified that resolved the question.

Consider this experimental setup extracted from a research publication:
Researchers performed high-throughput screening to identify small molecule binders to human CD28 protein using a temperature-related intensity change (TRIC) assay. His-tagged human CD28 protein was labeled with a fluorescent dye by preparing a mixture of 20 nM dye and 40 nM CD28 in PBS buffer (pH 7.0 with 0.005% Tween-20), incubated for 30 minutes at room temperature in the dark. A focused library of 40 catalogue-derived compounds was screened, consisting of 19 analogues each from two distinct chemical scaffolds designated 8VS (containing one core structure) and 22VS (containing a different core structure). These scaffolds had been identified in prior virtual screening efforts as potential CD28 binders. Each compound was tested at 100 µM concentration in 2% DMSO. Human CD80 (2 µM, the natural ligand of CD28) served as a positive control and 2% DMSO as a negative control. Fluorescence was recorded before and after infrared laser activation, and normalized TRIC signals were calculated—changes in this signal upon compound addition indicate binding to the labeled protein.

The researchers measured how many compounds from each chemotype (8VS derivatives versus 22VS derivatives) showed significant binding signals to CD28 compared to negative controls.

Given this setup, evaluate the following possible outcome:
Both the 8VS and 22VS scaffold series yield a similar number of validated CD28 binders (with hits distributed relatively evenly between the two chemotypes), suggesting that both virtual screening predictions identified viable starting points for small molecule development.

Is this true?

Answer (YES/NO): NO